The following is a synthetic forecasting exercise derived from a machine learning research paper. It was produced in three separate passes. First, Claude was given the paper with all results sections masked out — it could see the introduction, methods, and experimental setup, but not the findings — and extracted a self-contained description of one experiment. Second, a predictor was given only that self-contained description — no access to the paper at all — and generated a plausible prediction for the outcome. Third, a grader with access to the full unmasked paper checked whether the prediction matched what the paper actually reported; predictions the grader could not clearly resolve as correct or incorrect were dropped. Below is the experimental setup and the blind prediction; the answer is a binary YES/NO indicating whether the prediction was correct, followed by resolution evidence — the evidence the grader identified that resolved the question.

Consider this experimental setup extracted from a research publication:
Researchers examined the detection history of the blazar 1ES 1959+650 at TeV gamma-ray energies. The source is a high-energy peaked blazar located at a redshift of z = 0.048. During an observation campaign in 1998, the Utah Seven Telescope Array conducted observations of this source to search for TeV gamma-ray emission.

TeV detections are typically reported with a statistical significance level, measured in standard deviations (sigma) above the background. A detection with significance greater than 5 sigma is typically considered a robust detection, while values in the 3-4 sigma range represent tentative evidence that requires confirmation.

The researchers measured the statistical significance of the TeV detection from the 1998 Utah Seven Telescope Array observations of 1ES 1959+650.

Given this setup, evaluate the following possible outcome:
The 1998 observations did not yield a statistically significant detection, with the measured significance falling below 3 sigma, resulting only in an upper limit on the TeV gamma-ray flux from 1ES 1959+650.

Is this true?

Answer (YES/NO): NO